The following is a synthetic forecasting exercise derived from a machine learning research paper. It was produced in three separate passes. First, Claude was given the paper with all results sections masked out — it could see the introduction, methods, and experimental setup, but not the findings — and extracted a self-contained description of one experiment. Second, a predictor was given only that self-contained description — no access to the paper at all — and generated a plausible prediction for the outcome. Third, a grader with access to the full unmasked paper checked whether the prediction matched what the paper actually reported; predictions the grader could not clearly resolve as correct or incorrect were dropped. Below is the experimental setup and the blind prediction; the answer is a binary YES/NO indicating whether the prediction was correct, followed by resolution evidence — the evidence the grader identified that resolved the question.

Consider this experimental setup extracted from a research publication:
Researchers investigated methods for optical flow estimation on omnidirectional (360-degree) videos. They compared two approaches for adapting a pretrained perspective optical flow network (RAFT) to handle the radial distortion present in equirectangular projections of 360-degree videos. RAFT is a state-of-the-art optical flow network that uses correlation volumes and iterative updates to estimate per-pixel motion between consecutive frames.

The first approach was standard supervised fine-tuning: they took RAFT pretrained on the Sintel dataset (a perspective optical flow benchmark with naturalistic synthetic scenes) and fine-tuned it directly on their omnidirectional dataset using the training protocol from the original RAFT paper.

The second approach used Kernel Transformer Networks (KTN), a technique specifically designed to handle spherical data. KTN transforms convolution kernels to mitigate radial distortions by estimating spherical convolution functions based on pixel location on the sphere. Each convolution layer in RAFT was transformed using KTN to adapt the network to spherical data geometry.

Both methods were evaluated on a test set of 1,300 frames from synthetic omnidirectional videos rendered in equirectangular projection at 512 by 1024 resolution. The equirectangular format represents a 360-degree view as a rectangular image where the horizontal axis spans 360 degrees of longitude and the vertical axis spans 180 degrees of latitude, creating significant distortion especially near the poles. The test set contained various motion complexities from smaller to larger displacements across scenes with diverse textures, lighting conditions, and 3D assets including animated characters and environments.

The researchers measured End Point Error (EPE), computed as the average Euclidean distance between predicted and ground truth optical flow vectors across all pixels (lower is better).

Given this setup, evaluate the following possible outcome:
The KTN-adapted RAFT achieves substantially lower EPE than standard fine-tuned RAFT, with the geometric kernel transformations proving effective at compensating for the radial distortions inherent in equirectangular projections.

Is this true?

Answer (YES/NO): NO